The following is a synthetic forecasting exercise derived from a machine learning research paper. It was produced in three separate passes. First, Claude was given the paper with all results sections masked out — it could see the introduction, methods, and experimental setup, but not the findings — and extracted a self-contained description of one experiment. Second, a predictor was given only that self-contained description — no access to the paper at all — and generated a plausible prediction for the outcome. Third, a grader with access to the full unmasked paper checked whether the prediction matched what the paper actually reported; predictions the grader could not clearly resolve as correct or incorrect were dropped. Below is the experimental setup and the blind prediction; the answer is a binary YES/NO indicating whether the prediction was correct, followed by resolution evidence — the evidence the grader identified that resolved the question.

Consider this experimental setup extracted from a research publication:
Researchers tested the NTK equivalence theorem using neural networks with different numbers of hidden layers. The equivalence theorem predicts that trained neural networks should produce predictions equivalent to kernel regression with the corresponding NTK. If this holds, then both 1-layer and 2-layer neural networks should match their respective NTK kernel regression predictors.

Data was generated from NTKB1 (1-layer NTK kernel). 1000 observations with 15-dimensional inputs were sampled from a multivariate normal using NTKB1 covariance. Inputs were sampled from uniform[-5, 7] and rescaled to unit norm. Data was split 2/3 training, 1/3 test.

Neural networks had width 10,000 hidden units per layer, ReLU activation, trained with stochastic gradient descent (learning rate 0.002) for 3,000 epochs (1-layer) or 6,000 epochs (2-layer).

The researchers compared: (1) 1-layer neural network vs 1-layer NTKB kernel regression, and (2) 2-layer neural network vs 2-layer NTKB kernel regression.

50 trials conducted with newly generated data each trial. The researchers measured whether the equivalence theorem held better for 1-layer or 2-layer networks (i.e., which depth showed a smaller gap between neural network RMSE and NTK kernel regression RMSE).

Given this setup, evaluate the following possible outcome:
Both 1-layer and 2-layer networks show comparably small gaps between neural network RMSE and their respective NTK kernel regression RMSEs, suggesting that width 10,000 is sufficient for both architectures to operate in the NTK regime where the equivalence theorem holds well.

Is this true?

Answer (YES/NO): NO